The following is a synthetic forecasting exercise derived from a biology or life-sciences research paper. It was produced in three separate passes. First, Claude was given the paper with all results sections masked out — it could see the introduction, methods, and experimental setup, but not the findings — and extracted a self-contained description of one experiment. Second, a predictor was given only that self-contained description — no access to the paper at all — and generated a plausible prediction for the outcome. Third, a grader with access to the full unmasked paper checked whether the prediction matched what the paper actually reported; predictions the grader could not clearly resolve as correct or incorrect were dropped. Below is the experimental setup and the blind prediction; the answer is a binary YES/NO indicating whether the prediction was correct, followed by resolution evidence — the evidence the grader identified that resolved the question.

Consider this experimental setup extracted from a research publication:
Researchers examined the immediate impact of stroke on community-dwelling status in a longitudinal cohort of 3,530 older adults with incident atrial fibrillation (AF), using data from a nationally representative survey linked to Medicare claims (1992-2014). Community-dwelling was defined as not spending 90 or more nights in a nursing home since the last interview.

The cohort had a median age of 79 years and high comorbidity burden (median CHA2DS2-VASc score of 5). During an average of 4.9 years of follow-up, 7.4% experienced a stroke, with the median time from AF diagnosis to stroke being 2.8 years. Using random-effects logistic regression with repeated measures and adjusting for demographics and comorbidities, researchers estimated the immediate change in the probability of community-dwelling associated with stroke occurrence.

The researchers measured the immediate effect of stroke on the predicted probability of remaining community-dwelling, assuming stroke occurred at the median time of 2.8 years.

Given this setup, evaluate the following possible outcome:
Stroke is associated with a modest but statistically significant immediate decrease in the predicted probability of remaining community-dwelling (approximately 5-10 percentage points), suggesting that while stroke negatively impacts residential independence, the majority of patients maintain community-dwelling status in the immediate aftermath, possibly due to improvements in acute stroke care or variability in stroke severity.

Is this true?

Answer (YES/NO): YES